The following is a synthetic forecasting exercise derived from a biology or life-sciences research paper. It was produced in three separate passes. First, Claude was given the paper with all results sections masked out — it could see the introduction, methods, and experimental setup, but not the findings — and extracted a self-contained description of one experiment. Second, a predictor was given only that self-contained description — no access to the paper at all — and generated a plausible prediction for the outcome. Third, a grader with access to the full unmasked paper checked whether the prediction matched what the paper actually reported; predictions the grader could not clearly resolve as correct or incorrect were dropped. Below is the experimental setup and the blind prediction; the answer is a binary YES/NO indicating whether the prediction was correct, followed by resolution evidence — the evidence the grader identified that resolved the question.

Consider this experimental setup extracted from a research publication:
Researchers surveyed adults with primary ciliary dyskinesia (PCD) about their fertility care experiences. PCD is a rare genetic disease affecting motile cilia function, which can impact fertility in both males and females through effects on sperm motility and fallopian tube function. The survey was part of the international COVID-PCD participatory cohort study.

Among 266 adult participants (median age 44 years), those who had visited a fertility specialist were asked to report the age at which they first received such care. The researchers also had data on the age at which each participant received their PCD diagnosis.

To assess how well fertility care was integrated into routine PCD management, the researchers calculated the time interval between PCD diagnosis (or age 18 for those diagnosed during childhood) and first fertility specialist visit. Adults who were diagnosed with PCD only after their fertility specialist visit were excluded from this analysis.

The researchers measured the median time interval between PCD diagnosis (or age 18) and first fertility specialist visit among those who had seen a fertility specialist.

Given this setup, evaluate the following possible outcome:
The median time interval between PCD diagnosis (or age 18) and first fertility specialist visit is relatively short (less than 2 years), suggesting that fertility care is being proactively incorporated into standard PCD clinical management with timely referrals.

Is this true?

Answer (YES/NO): NO